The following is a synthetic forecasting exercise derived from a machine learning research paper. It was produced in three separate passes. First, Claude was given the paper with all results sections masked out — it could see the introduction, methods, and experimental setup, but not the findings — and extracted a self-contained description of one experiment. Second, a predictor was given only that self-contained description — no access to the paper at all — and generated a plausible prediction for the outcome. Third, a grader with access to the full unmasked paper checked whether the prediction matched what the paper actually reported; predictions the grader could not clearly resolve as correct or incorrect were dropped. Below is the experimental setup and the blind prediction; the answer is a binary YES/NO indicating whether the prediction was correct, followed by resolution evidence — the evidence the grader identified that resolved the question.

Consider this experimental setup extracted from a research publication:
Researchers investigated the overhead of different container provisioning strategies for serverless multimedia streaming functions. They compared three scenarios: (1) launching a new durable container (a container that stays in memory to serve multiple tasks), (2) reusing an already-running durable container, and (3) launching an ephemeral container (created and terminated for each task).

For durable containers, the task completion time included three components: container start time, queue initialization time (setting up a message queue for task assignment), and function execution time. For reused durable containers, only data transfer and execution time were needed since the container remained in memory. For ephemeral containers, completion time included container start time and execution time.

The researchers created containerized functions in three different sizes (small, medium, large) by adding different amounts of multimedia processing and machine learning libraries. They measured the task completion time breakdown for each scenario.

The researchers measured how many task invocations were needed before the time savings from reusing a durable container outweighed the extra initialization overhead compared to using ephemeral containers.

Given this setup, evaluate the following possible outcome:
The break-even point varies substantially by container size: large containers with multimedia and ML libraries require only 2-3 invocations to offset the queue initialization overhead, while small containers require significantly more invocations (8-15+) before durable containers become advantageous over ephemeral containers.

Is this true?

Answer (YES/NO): NO